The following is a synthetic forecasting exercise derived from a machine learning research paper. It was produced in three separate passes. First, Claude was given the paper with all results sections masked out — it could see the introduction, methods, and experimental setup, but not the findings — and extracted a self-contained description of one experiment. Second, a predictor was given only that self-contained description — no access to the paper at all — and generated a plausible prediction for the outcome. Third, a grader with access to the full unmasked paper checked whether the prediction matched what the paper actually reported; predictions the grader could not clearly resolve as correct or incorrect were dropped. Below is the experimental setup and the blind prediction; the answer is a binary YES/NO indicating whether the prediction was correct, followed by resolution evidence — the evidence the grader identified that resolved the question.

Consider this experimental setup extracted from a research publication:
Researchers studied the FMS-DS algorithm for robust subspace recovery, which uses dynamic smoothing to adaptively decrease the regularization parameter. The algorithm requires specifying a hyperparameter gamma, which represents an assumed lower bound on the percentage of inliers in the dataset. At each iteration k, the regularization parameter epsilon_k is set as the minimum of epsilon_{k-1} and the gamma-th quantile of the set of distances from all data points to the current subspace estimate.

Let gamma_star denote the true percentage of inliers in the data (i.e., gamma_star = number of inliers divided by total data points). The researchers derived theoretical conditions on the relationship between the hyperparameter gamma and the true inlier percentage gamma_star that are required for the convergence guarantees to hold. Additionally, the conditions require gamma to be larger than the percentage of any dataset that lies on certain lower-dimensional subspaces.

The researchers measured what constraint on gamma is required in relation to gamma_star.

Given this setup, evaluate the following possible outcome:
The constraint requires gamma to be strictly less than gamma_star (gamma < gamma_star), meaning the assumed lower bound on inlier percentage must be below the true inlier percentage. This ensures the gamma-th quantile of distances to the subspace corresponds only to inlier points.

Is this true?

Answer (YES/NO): NO